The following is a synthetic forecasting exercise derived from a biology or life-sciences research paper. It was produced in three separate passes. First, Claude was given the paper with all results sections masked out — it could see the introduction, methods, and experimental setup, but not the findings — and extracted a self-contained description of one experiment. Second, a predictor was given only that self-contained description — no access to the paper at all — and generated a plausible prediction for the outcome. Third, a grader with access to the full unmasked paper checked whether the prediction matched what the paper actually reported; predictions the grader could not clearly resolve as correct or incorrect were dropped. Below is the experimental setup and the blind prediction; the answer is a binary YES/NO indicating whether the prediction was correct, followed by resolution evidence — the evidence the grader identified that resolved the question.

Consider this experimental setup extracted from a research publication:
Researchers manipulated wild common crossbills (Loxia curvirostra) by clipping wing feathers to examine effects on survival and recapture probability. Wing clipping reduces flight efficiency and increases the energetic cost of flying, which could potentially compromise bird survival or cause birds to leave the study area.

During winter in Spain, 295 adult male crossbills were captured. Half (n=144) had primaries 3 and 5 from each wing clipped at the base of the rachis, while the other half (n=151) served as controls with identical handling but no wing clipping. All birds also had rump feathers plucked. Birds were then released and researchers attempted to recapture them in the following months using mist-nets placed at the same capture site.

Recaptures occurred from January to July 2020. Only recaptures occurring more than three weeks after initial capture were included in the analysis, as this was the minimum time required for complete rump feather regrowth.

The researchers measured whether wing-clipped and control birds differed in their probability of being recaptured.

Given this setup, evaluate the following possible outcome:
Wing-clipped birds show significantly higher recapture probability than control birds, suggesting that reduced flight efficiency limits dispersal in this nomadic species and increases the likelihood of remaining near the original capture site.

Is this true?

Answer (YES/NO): NO